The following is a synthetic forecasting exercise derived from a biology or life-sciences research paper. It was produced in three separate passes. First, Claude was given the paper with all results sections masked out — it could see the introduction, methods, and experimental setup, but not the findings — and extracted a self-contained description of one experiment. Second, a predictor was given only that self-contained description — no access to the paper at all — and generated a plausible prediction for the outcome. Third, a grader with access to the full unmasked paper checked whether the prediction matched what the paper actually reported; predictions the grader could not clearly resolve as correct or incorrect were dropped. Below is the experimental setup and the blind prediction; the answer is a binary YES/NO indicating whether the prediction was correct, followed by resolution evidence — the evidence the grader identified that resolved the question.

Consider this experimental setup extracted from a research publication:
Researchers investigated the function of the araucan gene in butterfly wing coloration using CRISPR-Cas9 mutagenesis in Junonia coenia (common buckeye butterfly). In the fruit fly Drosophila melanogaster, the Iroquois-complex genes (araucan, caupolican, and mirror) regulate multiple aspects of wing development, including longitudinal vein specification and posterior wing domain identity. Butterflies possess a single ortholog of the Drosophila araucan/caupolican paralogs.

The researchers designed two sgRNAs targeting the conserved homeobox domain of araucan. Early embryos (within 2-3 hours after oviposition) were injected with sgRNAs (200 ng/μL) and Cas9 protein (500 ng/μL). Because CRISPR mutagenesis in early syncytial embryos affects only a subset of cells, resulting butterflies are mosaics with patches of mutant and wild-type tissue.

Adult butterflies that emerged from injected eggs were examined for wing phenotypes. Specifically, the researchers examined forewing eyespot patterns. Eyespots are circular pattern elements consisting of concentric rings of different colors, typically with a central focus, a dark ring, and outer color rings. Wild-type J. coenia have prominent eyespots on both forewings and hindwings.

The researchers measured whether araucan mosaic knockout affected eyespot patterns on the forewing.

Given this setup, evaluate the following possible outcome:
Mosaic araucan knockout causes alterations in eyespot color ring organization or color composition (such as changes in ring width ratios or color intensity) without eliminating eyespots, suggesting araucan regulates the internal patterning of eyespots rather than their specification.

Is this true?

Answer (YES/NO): YES